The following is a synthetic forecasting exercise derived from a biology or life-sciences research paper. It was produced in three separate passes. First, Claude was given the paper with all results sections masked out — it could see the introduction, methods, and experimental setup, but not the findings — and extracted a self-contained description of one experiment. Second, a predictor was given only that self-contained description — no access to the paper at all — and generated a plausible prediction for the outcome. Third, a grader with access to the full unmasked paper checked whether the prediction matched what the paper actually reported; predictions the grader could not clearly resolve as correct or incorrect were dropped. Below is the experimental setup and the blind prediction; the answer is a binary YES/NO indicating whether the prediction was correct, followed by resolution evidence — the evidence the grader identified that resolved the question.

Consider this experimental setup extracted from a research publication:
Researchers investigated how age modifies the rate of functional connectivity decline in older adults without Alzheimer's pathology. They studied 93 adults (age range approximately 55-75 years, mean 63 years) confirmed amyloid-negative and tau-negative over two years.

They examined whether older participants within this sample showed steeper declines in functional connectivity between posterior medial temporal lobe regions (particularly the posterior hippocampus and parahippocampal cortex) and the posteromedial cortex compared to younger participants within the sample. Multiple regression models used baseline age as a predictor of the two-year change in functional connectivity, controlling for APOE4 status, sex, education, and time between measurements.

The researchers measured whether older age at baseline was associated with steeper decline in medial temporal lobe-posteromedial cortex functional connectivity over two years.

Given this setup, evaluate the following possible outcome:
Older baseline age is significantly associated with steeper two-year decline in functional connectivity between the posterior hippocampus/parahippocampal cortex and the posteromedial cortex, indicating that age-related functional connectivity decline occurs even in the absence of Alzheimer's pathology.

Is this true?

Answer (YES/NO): NO